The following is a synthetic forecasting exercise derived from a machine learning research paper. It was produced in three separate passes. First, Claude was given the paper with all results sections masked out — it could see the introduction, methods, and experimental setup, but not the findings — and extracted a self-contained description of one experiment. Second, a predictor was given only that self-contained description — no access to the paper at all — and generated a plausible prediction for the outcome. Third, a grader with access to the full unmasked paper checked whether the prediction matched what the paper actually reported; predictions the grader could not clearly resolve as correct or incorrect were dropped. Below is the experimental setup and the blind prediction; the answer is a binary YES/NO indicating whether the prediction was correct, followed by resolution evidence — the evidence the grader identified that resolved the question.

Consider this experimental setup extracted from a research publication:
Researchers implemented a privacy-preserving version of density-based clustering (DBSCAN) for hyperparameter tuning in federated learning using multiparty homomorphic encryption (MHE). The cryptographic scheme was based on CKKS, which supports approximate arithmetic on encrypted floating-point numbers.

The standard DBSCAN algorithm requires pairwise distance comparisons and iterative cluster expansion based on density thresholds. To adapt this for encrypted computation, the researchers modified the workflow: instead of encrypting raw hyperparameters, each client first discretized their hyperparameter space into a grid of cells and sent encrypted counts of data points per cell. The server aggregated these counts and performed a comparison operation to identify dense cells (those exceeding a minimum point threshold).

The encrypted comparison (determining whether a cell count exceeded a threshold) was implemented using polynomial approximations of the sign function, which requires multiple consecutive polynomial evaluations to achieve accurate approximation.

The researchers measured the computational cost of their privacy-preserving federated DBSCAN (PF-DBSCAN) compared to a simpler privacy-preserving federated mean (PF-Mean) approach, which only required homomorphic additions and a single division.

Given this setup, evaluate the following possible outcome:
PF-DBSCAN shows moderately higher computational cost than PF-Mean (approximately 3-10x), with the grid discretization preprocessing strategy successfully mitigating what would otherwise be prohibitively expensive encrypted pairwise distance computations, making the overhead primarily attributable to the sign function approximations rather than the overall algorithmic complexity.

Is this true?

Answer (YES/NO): YES